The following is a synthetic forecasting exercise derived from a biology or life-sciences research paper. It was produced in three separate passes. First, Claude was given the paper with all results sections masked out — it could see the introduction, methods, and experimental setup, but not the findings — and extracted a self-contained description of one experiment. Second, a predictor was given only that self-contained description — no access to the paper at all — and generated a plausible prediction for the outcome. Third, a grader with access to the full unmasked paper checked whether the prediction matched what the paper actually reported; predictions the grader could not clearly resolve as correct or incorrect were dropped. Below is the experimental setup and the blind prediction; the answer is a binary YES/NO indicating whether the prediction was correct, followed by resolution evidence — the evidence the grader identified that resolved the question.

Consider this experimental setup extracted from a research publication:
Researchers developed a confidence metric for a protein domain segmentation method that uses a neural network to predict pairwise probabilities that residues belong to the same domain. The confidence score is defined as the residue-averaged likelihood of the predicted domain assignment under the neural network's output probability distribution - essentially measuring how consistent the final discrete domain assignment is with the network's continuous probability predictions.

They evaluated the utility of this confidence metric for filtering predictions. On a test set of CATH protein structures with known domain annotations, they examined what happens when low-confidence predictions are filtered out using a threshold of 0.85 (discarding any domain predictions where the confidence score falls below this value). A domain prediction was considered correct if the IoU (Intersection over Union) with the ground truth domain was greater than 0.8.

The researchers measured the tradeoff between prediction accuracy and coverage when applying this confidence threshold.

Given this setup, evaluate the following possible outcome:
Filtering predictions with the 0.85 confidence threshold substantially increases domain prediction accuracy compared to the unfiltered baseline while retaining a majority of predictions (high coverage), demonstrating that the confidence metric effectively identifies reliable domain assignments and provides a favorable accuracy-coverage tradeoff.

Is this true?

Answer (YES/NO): YES